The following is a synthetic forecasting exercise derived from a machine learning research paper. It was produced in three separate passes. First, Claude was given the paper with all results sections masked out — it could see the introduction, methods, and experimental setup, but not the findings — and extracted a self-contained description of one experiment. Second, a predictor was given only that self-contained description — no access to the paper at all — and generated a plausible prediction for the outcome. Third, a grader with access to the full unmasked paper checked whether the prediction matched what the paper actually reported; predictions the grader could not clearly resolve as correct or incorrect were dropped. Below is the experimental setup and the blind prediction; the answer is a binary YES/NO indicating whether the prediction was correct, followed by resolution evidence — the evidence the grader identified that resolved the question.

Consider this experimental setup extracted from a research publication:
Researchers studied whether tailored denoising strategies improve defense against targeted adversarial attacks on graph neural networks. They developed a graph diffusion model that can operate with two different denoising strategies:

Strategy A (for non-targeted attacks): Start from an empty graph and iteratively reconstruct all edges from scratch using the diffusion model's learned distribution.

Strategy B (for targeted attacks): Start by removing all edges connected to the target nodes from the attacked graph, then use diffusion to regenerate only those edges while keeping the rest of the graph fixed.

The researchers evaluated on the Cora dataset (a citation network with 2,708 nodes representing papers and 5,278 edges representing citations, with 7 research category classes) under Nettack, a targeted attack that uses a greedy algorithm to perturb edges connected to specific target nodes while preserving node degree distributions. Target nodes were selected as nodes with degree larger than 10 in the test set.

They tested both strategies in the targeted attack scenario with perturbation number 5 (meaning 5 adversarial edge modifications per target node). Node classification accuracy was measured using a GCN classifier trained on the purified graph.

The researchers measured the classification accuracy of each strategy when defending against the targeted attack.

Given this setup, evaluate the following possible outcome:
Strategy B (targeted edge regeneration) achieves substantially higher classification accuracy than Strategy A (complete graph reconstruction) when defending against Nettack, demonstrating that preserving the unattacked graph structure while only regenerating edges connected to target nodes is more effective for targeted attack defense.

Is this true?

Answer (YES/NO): YES